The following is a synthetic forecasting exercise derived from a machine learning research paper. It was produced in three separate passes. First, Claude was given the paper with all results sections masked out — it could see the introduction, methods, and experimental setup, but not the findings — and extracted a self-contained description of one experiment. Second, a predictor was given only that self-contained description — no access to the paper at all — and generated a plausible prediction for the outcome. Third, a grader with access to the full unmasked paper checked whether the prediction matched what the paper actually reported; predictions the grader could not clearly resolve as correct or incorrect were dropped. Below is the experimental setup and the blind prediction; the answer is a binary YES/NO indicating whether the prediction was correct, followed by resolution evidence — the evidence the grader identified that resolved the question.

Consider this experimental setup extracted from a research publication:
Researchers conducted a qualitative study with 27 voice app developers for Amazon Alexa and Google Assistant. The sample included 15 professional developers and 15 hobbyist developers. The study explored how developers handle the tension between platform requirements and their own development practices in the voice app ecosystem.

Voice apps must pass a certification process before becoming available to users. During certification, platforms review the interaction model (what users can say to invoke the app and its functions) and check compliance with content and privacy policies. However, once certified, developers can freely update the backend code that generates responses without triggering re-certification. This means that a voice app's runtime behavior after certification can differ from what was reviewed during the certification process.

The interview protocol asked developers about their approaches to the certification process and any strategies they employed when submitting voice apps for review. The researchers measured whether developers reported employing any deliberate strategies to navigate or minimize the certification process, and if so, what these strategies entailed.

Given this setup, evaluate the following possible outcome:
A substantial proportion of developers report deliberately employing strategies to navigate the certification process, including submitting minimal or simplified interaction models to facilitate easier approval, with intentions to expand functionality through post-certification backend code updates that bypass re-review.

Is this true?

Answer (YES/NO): YES